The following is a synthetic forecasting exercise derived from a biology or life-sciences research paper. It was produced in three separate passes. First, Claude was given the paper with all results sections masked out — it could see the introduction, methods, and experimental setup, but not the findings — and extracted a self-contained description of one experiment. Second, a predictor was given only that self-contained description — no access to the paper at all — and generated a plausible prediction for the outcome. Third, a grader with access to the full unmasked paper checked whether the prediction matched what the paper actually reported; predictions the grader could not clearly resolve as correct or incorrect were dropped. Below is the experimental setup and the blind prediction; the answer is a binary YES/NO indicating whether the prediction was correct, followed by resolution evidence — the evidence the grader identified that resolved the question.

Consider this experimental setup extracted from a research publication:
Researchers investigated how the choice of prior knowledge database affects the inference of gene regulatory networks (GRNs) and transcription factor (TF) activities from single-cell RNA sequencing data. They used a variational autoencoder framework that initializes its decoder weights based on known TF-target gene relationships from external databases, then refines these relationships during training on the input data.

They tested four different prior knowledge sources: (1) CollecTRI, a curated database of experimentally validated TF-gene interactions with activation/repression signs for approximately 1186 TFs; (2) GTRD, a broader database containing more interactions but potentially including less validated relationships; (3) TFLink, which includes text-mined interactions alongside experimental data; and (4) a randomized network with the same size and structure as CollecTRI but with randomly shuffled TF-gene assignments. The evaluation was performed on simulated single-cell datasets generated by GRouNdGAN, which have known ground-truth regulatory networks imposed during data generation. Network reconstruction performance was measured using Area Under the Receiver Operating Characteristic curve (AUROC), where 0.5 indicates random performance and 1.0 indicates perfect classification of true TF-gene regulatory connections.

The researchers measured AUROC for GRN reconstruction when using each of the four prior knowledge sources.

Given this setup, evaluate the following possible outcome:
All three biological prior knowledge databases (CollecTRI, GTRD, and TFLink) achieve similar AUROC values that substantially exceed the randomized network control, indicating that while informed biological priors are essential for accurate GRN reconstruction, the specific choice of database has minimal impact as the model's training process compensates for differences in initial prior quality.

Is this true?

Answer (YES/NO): NO